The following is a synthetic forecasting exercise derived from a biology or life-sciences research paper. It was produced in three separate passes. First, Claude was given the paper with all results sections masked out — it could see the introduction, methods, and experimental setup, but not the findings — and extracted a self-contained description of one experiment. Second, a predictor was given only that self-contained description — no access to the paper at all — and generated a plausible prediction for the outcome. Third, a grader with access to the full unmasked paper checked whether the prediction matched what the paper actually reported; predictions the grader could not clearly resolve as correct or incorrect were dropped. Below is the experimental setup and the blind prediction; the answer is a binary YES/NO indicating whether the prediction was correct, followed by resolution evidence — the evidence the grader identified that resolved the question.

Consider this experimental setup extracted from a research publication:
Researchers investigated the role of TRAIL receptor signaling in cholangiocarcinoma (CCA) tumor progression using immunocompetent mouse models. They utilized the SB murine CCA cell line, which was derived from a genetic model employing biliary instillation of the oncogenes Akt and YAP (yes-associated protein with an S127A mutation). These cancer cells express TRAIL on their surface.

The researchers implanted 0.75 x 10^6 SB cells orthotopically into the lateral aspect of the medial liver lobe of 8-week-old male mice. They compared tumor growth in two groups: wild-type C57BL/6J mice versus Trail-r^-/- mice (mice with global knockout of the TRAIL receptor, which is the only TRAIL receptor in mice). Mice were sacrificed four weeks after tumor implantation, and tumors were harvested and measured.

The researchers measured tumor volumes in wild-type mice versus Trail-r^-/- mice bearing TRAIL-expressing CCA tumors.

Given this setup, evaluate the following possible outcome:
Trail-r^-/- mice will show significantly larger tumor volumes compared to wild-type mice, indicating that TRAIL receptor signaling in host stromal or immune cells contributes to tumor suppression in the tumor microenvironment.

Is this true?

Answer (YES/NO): NO